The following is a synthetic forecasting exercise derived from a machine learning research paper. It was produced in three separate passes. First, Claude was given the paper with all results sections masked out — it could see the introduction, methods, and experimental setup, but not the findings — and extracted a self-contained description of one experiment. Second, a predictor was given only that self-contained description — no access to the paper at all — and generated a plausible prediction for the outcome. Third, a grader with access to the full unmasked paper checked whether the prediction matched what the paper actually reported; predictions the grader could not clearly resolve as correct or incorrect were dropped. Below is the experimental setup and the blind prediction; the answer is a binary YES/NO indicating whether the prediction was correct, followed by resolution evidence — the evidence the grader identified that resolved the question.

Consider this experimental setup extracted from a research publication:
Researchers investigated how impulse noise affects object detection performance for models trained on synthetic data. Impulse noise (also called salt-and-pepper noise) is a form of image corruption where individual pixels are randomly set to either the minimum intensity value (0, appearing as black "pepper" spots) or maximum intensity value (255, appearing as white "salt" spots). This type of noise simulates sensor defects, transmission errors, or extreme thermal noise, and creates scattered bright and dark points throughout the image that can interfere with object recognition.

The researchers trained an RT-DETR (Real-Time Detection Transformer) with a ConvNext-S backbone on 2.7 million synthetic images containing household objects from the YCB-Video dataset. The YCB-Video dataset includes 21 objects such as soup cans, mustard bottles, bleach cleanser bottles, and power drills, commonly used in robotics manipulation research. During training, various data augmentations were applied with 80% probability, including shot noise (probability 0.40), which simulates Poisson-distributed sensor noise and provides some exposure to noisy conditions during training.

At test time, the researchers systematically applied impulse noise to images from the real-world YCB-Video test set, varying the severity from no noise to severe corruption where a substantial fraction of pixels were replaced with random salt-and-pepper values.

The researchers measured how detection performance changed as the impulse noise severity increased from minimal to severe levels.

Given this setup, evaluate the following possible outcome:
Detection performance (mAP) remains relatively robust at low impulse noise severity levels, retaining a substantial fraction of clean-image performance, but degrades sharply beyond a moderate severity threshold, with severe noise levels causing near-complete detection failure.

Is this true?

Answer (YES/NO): NO